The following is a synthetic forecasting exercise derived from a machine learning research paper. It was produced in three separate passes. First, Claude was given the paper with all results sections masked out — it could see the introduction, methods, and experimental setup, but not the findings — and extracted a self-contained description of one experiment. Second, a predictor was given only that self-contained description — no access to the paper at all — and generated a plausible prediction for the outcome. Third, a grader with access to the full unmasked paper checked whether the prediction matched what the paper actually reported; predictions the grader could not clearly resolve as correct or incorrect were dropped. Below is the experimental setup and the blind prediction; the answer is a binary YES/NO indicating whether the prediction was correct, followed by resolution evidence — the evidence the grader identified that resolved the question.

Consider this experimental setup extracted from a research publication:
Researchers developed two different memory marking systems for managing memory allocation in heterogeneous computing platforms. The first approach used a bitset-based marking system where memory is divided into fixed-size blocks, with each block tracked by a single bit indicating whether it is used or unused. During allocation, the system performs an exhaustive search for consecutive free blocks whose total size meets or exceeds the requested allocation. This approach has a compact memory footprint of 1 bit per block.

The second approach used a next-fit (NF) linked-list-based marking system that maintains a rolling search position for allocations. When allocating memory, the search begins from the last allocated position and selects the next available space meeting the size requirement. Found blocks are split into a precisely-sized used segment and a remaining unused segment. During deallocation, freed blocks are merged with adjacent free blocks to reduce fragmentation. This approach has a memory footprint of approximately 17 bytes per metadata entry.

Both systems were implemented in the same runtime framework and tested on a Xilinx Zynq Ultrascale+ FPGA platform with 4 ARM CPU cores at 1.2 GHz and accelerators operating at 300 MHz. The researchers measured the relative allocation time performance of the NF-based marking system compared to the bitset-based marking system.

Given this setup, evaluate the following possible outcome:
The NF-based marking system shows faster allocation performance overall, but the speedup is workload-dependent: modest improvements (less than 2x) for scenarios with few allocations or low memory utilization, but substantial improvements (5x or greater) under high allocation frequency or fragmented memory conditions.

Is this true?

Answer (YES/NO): NO